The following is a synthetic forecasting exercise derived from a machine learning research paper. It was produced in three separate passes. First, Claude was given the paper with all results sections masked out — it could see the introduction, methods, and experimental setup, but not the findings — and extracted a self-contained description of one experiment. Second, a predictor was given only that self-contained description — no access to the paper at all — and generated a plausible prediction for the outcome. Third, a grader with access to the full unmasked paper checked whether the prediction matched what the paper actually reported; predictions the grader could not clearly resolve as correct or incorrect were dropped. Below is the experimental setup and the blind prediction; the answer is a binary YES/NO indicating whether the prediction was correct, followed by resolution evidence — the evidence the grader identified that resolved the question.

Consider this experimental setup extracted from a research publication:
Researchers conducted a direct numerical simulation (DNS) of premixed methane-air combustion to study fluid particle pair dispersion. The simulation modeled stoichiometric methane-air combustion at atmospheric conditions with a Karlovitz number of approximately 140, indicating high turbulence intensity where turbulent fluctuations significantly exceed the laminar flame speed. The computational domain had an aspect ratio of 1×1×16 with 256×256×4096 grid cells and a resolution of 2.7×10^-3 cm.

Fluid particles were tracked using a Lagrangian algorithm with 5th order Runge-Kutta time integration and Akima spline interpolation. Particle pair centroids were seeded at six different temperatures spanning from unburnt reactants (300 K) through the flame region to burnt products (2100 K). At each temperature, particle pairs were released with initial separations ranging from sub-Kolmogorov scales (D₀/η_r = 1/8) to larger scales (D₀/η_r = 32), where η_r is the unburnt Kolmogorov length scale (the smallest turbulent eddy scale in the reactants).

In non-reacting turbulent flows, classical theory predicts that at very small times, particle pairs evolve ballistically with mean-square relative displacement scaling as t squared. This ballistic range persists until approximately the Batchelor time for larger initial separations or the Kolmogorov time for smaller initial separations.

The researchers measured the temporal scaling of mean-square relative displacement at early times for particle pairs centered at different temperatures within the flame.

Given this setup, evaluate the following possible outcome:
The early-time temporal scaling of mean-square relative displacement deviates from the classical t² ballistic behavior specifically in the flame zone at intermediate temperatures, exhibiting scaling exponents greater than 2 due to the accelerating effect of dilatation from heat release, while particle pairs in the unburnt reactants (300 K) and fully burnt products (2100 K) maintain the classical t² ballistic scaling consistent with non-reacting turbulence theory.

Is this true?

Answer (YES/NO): NO